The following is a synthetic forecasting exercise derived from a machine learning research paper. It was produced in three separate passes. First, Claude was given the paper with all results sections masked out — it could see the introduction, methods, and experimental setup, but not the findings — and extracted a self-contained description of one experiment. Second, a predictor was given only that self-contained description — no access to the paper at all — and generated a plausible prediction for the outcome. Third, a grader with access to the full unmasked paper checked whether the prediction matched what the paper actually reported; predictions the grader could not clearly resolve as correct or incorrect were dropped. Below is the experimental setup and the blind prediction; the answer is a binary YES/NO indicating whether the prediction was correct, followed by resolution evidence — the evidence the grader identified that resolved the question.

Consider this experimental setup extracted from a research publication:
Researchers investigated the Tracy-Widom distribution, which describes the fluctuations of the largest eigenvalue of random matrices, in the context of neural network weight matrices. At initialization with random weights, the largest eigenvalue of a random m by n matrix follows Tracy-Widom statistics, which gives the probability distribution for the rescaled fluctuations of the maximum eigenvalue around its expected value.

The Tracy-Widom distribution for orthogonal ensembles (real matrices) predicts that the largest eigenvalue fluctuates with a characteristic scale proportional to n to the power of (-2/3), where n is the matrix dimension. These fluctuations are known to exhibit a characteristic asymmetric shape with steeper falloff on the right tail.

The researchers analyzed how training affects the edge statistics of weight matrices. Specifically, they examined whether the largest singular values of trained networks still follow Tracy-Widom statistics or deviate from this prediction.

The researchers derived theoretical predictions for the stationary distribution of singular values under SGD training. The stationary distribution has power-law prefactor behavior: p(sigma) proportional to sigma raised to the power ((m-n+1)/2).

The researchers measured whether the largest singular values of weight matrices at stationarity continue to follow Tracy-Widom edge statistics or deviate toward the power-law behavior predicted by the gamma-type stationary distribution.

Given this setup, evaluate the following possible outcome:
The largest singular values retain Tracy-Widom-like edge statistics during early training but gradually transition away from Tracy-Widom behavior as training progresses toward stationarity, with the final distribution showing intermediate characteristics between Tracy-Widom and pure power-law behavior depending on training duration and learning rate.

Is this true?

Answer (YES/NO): NO